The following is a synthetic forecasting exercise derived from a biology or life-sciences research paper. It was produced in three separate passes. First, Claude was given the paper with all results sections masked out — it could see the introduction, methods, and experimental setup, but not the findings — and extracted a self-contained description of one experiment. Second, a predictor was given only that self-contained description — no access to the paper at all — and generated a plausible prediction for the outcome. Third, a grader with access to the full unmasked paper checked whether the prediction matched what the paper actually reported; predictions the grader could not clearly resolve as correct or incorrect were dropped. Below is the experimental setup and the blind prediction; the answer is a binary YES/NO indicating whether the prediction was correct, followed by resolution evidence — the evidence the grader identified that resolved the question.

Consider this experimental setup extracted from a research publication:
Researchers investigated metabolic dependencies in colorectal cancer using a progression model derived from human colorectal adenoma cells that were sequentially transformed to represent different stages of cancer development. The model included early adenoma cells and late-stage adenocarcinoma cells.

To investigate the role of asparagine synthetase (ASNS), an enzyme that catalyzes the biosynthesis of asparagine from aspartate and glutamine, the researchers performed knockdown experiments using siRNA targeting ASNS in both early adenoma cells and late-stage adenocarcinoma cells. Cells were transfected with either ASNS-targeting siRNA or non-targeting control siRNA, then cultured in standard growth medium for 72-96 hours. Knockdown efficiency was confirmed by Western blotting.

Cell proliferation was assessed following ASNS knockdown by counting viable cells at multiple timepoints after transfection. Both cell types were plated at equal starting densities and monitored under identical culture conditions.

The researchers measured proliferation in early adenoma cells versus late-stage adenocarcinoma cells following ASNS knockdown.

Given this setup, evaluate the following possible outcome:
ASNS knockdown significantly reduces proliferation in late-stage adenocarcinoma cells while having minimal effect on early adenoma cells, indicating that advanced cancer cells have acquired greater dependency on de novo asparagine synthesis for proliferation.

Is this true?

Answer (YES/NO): YES